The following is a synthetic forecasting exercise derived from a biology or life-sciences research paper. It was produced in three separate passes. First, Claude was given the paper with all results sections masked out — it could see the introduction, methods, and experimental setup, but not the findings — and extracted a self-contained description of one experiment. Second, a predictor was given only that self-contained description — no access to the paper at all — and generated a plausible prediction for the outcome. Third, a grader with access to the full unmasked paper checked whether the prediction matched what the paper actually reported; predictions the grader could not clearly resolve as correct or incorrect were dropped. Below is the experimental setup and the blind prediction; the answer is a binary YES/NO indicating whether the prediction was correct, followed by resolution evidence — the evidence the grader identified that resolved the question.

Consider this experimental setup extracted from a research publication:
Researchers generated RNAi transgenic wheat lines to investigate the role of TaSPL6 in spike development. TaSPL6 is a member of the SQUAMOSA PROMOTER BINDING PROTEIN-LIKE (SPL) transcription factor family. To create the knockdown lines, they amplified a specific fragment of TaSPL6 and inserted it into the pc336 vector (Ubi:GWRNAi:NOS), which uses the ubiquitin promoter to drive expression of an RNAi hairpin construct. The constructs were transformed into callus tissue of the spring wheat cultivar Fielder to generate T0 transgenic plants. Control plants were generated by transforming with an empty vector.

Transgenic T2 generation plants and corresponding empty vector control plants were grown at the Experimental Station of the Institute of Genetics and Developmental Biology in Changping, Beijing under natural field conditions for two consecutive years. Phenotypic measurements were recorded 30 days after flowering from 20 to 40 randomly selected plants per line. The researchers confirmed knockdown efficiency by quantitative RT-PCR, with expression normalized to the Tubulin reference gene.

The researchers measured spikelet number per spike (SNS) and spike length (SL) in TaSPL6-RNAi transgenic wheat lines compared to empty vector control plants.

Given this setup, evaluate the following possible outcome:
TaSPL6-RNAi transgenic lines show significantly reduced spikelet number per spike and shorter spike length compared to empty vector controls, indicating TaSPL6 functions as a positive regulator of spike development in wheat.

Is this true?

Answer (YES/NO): NO